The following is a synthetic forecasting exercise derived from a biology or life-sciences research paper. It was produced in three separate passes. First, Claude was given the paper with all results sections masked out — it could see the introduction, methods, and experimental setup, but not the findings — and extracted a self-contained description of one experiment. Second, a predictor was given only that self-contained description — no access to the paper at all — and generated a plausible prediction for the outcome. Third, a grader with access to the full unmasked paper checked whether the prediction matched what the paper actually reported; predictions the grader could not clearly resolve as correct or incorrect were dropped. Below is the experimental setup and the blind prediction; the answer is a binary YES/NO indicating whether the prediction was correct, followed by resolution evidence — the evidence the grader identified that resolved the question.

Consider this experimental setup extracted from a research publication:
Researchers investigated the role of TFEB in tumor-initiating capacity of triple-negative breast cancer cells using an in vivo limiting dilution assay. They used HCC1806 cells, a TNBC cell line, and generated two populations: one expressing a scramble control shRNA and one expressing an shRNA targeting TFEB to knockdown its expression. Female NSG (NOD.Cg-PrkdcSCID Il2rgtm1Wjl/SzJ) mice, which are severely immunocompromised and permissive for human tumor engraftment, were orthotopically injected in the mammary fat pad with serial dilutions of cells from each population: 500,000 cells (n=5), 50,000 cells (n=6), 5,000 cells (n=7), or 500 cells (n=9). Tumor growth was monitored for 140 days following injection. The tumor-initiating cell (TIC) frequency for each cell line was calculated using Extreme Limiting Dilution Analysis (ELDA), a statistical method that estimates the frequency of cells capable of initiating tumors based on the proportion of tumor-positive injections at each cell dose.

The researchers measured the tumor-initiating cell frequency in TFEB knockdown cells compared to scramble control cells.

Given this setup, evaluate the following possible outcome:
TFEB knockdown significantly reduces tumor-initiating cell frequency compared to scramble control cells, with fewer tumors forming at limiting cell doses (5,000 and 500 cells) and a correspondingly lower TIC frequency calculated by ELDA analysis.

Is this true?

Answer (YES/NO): YES